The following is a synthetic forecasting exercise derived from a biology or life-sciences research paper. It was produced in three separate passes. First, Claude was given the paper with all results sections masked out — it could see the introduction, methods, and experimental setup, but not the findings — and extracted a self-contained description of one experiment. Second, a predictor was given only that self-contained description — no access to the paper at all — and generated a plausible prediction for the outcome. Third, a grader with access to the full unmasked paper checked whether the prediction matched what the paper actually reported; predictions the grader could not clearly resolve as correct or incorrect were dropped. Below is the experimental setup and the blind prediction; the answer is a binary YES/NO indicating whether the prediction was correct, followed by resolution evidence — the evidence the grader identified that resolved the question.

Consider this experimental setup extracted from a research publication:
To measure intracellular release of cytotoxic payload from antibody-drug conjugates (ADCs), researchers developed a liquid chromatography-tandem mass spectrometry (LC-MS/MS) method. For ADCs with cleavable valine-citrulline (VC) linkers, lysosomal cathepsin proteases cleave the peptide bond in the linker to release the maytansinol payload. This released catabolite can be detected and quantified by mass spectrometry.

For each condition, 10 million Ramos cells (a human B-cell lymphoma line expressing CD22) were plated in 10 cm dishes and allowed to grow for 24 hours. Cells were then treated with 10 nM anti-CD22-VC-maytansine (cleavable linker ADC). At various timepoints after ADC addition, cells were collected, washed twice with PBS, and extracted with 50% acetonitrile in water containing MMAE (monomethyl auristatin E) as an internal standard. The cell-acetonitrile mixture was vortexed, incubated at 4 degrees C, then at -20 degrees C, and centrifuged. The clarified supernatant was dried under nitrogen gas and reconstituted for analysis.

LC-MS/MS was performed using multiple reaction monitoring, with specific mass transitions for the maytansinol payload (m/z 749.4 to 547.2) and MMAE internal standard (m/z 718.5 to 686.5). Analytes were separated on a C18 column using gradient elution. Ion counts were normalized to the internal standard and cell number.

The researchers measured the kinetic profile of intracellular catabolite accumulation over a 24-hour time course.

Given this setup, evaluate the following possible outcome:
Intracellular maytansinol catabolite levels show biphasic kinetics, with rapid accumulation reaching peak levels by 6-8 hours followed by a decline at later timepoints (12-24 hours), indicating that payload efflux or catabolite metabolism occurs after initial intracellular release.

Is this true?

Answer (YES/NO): NO